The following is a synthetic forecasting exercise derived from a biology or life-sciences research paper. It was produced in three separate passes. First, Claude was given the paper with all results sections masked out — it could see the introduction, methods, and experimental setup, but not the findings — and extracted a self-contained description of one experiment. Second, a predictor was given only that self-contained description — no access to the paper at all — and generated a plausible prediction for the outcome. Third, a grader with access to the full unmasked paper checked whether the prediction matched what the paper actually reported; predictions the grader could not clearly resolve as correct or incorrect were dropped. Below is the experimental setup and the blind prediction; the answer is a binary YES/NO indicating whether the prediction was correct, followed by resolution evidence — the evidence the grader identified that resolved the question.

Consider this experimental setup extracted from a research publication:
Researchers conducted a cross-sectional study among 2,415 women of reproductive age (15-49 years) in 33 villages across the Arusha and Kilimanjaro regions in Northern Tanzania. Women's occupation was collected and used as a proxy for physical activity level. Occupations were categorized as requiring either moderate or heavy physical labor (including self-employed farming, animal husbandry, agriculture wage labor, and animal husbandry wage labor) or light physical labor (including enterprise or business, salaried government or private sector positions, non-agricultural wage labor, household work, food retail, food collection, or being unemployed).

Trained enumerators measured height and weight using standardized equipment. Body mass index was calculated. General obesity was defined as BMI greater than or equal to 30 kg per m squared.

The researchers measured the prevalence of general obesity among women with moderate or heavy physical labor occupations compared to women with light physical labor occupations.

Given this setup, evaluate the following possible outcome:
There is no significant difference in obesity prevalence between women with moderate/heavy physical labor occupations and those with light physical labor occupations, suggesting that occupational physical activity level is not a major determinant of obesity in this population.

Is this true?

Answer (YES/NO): NO